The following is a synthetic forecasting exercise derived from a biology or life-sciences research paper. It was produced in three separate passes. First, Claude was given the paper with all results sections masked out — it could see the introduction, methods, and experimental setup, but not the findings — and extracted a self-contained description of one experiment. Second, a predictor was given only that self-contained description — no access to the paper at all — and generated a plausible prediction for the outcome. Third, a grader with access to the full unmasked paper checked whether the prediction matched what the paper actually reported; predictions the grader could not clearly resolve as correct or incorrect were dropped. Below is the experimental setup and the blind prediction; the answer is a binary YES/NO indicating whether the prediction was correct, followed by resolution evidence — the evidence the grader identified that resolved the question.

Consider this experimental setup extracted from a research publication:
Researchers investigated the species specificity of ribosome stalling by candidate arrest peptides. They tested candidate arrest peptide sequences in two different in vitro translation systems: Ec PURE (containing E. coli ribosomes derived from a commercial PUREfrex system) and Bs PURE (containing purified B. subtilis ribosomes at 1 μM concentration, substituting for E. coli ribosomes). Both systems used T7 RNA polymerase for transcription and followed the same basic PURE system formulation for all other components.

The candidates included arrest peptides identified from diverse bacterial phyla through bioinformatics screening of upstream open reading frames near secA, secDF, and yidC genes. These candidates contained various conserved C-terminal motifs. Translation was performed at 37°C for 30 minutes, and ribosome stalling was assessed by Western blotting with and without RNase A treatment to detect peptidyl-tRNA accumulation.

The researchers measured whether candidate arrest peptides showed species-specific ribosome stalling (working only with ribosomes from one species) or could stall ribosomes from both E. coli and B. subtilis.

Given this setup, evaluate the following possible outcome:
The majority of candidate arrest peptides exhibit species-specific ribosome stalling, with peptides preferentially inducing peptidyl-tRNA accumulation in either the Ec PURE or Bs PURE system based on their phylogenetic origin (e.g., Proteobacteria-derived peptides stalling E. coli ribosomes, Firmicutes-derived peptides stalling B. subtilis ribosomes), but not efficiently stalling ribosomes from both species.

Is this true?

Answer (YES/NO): NO